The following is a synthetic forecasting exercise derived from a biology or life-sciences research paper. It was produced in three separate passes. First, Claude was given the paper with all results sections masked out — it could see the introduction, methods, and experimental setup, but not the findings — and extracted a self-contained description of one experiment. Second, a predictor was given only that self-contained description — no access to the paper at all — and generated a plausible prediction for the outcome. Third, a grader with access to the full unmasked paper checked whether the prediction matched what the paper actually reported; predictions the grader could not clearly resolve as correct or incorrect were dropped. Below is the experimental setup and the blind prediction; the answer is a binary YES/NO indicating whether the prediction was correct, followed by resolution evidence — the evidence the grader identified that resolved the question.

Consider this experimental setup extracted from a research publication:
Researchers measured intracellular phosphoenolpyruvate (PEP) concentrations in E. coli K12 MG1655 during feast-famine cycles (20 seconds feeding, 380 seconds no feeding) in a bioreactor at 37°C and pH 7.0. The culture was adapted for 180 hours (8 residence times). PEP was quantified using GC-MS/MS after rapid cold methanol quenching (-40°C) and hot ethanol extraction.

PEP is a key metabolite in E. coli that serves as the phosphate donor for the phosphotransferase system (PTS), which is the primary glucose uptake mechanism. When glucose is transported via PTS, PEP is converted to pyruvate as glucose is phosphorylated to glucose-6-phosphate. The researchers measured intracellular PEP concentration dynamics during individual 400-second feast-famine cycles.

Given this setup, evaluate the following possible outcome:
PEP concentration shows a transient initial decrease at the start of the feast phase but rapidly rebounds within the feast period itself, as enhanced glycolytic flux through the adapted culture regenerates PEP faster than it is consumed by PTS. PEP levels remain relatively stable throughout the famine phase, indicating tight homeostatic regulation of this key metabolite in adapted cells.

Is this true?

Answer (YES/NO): NO